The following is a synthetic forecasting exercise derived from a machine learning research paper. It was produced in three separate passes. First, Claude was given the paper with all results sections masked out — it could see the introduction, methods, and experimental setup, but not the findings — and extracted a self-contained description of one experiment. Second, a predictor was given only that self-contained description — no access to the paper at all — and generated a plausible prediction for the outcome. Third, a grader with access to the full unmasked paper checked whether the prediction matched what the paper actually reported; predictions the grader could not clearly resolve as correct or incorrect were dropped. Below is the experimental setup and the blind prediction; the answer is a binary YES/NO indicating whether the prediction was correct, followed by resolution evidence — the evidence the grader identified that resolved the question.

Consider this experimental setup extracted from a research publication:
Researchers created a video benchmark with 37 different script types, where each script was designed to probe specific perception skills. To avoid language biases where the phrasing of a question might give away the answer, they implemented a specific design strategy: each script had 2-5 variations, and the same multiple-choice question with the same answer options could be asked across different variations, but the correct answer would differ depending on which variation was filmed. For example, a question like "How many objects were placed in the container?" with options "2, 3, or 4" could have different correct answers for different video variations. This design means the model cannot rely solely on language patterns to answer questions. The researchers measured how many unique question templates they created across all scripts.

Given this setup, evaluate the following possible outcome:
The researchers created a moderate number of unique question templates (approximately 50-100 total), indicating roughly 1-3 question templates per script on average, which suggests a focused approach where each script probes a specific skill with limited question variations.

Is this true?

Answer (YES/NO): NO